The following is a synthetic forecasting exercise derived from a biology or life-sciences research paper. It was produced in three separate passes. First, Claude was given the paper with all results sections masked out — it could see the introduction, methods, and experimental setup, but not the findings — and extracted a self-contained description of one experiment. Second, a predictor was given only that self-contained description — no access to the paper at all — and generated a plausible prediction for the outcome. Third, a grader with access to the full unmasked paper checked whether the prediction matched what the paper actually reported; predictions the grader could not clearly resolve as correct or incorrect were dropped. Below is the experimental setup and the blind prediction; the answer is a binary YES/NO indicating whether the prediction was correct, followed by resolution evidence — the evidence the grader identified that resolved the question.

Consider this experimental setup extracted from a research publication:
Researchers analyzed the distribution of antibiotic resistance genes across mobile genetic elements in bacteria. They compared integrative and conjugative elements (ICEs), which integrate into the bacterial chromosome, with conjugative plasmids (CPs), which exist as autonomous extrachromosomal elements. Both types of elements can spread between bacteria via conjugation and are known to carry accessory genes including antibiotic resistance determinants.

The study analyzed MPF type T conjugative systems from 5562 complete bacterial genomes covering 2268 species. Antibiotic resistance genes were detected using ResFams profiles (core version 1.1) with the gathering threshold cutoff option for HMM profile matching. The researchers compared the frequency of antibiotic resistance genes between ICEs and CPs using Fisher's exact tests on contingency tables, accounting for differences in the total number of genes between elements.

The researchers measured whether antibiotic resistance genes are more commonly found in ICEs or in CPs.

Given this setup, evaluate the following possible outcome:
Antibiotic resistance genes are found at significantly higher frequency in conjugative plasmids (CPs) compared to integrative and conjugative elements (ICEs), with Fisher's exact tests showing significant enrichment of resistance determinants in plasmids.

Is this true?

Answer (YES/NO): YES